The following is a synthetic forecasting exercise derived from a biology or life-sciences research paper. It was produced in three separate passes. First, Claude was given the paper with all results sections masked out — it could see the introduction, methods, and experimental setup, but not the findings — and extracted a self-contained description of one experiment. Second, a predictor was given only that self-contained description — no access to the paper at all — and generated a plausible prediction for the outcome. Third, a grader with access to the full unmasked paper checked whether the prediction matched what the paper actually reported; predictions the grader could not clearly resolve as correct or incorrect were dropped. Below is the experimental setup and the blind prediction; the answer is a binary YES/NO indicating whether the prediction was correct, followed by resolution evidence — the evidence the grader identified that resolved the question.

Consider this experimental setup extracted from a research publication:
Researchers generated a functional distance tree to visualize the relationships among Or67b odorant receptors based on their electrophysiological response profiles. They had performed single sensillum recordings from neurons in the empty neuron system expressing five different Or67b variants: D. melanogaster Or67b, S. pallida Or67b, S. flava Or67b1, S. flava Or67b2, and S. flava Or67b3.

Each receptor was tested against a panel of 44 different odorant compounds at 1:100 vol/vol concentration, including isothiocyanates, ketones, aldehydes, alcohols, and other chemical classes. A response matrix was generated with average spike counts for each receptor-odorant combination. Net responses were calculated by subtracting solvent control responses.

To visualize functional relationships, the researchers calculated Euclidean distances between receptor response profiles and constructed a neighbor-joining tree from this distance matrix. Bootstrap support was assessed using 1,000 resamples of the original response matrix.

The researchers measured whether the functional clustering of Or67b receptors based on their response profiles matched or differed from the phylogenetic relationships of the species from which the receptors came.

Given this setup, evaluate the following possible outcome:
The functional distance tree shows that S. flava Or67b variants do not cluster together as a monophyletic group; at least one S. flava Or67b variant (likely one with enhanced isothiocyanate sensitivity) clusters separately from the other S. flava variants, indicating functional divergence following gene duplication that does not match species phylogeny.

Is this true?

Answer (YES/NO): NO